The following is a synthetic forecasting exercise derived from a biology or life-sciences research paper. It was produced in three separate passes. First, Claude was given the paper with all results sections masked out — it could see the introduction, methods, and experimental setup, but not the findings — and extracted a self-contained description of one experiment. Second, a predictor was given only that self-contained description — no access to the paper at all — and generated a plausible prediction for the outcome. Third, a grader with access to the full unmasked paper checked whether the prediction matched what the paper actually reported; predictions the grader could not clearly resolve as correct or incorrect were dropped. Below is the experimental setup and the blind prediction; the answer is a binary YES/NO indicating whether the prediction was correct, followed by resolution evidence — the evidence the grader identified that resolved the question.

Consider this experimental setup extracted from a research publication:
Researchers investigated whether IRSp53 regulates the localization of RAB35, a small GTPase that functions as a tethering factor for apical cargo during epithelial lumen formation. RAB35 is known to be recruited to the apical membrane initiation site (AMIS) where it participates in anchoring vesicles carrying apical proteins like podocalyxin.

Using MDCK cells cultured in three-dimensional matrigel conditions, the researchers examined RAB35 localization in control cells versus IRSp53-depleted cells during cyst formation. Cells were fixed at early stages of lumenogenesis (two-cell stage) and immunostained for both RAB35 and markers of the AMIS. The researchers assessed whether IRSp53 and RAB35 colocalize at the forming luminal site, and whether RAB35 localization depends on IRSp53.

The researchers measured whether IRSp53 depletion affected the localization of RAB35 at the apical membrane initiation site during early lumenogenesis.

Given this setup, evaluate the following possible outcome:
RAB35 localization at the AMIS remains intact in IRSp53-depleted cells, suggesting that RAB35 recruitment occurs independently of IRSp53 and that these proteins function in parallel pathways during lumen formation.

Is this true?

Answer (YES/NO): NO